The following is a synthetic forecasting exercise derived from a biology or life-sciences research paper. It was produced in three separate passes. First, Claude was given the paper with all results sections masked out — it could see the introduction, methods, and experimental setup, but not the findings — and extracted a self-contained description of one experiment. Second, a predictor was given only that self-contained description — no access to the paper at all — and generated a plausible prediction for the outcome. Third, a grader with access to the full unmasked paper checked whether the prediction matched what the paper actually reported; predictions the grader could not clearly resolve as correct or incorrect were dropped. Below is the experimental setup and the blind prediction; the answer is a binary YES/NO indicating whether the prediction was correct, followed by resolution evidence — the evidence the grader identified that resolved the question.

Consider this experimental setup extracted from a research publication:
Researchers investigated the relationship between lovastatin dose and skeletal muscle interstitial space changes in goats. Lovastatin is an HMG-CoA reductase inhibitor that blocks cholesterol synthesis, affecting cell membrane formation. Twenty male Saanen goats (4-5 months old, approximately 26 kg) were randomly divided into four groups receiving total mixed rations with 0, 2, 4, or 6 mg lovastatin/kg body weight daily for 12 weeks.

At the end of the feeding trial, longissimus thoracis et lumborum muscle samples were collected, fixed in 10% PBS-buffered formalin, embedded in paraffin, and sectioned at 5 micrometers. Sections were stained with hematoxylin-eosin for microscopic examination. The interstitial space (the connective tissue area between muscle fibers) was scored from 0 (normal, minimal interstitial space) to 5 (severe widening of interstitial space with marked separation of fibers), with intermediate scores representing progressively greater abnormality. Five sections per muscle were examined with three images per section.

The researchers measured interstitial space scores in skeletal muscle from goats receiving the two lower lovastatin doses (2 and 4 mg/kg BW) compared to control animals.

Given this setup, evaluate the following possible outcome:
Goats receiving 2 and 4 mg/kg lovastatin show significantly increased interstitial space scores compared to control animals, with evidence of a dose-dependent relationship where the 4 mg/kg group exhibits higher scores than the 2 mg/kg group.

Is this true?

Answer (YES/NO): NO